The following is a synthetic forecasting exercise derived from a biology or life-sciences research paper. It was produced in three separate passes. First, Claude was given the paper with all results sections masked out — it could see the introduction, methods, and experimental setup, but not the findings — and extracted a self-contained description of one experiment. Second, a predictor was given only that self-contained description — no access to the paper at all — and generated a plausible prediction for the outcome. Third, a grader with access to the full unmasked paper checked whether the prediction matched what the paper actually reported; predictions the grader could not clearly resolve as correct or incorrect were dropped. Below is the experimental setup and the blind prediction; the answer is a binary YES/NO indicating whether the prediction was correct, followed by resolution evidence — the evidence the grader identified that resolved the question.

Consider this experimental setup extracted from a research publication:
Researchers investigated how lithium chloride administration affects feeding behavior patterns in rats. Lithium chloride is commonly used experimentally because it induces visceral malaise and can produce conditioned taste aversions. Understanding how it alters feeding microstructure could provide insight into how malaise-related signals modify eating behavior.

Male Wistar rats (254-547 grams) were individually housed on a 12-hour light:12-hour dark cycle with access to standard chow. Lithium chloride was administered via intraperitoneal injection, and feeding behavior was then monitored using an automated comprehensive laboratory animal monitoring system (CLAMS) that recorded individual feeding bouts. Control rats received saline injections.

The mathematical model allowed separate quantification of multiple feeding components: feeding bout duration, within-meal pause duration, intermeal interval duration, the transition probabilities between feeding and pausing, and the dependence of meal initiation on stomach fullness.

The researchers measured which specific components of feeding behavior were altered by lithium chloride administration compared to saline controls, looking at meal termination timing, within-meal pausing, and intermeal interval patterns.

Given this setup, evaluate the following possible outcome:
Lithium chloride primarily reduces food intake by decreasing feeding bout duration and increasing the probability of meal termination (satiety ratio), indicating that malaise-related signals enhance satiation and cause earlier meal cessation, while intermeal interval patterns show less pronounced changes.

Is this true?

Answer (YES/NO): NO